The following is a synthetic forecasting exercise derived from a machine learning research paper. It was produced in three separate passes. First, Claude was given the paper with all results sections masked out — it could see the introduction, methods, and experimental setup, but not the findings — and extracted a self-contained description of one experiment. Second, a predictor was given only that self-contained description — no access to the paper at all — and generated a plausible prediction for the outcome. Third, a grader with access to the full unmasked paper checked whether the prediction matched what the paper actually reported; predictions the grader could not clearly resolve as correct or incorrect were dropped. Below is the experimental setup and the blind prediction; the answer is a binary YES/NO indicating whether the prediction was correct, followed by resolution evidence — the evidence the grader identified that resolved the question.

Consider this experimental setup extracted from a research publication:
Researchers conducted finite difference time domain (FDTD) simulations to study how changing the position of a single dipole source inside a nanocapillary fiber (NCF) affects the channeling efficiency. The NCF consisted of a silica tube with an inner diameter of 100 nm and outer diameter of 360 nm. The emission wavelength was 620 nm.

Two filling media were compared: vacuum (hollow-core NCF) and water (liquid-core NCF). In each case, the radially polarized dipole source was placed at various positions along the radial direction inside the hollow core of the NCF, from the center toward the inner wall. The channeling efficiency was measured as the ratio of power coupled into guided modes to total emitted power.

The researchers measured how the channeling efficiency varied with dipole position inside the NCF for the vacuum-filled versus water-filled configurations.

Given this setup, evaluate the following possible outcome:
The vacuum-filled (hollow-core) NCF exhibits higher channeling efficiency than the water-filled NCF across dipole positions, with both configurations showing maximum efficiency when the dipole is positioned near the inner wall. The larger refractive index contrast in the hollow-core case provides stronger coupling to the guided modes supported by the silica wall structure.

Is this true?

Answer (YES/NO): NO